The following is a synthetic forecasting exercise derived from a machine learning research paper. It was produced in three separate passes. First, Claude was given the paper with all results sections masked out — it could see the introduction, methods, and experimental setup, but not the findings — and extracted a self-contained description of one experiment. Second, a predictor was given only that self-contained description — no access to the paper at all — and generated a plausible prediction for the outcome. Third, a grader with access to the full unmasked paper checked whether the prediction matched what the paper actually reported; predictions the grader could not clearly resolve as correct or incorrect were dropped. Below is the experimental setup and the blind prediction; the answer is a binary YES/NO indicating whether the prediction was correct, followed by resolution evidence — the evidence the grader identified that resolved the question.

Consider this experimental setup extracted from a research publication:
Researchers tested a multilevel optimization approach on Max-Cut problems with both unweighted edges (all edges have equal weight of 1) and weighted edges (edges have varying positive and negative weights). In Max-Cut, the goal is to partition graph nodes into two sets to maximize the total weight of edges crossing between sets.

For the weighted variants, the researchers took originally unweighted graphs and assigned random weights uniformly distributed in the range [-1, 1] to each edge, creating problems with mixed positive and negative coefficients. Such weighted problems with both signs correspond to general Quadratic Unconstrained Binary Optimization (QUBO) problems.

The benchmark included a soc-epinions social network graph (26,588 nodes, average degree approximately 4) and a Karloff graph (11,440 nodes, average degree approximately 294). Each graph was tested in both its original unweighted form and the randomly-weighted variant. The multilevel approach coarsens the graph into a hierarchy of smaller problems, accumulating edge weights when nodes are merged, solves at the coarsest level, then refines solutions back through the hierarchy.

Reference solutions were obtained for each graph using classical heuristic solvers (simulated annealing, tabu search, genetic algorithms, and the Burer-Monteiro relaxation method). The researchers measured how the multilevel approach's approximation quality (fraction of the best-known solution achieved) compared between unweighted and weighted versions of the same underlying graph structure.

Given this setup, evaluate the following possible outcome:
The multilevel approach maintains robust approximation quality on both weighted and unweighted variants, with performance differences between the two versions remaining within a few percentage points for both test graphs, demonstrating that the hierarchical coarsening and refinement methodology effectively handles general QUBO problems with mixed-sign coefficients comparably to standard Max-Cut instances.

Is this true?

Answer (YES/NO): NO